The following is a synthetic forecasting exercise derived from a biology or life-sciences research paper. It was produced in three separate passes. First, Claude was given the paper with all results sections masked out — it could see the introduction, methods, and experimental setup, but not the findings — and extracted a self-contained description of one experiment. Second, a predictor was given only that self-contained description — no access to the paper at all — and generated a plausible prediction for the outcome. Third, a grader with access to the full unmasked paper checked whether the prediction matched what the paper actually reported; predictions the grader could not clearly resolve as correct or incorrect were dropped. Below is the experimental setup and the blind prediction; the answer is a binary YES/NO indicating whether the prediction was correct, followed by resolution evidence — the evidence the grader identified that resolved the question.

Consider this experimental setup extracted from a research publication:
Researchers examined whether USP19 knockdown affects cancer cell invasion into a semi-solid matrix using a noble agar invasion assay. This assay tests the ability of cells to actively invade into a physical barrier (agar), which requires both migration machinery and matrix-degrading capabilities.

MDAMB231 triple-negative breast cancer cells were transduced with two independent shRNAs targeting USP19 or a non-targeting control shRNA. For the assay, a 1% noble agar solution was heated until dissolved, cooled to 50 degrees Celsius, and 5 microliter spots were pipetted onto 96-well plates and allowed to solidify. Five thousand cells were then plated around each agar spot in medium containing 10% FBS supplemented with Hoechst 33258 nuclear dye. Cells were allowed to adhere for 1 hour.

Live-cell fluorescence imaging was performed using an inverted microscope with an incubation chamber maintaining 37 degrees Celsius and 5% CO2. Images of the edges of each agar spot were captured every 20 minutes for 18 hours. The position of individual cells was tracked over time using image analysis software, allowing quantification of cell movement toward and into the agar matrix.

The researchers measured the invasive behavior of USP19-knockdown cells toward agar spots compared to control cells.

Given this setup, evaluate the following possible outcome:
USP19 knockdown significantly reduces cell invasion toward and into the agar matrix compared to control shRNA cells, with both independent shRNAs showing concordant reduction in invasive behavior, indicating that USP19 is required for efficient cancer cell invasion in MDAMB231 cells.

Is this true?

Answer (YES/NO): YES